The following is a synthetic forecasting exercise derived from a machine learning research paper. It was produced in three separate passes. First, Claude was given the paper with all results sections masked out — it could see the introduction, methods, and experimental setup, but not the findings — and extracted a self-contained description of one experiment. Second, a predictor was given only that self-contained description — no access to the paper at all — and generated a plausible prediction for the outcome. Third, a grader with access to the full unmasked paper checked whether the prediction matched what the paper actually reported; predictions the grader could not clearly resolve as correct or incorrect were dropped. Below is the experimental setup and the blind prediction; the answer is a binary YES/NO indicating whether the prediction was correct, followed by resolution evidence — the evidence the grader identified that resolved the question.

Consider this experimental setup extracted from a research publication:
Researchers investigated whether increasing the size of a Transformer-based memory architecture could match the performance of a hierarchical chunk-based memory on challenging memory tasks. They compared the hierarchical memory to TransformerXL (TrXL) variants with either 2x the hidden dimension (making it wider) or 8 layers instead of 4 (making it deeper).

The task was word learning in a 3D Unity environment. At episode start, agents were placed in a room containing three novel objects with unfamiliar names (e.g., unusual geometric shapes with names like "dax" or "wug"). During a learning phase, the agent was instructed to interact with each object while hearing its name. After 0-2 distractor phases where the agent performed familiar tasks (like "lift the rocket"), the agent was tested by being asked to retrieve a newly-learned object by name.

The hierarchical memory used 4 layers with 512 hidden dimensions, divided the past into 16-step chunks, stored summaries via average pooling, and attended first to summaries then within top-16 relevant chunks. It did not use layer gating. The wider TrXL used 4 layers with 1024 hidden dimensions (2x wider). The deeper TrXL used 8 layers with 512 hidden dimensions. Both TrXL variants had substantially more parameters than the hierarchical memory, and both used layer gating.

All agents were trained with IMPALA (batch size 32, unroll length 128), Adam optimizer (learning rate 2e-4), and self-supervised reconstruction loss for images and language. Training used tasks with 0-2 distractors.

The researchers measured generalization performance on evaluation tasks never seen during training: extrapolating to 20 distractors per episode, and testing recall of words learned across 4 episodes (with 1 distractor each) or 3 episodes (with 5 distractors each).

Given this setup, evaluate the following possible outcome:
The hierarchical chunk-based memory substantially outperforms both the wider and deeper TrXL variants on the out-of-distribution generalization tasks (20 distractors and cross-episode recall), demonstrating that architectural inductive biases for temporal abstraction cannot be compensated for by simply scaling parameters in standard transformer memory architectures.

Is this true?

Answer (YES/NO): YES